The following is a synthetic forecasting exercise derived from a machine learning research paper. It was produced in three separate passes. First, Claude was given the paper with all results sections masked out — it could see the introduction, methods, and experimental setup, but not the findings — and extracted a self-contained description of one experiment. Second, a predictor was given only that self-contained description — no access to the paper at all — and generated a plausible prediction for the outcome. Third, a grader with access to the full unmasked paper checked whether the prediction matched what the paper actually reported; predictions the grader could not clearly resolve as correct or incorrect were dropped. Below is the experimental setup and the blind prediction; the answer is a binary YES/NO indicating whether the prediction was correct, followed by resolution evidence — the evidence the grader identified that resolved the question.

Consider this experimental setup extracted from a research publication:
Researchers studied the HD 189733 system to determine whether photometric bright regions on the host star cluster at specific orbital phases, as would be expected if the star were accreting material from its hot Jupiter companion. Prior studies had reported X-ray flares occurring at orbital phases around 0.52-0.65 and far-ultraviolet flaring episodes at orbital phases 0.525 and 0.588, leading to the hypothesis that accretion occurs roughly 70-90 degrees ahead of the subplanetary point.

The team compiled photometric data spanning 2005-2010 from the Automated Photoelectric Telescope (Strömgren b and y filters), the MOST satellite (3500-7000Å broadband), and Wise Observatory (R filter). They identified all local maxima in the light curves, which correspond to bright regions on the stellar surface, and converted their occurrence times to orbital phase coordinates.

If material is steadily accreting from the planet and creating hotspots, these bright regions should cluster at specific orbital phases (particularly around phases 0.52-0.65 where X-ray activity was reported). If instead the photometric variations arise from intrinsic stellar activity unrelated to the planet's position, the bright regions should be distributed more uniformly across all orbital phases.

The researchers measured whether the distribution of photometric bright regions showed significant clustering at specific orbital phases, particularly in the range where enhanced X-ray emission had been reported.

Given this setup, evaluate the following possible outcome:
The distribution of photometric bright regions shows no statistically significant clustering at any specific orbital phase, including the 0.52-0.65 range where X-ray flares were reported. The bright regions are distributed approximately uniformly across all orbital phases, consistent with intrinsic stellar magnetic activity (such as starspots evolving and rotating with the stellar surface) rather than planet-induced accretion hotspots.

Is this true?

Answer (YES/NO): YES